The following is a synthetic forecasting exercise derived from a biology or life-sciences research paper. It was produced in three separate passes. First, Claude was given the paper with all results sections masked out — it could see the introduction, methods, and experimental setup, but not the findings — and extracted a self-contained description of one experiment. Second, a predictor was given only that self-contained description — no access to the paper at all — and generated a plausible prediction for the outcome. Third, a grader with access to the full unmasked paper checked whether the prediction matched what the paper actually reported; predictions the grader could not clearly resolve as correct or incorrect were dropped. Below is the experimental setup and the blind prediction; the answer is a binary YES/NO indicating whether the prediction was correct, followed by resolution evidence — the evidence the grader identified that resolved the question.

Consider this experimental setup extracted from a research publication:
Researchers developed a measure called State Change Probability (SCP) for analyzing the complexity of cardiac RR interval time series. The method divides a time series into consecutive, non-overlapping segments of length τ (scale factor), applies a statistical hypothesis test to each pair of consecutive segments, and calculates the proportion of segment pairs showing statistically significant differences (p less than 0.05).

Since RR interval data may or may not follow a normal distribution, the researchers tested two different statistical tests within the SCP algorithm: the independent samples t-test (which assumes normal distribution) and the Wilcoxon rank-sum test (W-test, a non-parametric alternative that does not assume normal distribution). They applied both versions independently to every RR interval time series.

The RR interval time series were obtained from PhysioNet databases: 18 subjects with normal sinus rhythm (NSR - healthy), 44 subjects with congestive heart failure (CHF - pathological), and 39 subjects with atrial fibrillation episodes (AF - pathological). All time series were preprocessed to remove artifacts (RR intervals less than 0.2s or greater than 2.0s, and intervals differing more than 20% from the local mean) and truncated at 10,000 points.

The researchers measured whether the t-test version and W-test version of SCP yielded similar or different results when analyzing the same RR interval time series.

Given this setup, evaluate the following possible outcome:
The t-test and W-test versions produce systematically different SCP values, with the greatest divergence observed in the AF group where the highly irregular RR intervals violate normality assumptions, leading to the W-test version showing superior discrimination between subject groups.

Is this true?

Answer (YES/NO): NO